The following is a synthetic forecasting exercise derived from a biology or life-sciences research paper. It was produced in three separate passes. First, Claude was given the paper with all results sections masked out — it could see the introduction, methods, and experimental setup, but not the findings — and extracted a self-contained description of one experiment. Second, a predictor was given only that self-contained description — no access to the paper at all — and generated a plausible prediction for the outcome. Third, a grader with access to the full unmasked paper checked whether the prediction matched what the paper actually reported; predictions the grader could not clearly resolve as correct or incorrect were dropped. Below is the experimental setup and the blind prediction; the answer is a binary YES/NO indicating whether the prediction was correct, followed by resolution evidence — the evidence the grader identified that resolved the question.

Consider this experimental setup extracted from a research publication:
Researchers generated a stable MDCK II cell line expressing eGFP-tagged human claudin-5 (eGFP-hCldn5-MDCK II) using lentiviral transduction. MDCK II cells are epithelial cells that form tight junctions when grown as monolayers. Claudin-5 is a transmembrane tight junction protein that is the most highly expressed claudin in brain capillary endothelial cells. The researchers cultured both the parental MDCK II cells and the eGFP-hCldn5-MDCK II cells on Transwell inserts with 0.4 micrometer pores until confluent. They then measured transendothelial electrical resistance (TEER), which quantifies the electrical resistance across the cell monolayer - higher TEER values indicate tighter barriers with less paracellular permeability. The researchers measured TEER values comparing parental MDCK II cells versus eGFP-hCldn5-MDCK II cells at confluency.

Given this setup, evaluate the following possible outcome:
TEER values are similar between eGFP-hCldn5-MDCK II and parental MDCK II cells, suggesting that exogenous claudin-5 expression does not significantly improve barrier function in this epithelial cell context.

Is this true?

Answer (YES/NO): NO